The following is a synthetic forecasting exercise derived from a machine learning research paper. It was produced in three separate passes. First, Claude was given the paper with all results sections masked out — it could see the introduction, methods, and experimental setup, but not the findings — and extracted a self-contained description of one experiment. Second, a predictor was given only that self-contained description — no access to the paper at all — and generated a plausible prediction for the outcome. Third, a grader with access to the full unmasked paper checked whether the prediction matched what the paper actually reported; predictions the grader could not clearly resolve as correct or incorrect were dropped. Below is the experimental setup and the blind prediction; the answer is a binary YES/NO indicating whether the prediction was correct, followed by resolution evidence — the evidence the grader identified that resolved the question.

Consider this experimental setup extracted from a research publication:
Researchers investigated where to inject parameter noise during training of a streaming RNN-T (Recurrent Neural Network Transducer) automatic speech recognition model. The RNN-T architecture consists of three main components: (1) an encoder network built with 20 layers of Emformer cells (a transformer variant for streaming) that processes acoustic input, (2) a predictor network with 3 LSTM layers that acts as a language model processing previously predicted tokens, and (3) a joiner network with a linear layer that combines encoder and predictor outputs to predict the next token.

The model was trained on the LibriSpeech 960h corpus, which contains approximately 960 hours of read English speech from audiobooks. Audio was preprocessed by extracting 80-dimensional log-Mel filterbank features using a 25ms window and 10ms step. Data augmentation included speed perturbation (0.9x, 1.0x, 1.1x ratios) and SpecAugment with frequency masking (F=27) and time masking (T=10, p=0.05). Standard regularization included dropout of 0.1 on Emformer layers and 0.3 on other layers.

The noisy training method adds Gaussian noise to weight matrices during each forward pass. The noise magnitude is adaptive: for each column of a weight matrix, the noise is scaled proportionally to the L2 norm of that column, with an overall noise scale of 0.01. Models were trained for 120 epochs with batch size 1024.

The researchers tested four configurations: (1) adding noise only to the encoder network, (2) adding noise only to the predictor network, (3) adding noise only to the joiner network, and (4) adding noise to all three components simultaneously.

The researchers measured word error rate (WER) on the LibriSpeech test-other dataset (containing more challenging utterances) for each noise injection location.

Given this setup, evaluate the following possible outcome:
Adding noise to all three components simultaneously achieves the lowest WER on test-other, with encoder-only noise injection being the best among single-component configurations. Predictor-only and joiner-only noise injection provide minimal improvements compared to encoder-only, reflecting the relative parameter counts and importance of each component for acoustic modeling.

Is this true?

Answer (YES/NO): NO